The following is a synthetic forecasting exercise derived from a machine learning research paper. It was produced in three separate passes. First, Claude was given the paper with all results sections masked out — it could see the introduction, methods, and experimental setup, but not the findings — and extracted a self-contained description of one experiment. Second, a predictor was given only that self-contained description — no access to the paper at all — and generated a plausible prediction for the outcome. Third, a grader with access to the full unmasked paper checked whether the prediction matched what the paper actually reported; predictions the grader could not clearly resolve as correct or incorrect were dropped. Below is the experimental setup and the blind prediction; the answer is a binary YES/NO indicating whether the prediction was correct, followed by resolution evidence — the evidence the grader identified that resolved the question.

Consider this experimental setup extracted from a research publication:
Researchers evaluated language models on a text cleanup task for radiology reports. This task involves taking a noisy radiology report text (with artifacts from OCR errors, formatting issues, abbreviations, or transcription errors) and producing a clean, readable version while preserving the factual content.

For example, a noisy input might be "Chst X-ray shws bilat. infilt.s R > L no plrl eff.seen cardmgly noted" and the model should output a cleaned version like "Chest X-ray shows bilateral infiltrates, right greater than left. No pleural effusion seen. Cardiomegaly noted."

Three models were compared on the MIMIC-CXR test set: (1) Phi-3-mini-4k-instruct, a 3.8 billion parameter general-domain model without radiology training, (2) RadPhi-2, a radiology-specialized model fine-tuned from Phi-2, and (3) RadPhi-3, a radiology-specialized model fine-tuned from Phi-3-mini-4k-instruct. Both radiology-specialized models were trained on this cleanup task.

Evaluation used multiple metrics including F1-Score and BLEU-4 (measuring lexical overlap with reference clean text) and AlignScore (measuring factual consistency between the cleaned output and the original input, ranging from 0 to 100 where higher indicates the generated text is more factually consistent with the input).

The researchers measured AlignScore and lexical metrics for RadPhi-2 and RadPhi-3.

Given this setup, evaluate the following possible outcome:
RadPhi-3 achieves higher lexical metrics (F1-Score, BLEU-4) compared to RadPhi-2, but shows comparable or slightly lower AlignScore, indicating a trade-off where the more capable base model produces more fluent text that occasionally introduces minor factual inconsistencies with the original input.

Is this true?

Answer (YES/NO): YES